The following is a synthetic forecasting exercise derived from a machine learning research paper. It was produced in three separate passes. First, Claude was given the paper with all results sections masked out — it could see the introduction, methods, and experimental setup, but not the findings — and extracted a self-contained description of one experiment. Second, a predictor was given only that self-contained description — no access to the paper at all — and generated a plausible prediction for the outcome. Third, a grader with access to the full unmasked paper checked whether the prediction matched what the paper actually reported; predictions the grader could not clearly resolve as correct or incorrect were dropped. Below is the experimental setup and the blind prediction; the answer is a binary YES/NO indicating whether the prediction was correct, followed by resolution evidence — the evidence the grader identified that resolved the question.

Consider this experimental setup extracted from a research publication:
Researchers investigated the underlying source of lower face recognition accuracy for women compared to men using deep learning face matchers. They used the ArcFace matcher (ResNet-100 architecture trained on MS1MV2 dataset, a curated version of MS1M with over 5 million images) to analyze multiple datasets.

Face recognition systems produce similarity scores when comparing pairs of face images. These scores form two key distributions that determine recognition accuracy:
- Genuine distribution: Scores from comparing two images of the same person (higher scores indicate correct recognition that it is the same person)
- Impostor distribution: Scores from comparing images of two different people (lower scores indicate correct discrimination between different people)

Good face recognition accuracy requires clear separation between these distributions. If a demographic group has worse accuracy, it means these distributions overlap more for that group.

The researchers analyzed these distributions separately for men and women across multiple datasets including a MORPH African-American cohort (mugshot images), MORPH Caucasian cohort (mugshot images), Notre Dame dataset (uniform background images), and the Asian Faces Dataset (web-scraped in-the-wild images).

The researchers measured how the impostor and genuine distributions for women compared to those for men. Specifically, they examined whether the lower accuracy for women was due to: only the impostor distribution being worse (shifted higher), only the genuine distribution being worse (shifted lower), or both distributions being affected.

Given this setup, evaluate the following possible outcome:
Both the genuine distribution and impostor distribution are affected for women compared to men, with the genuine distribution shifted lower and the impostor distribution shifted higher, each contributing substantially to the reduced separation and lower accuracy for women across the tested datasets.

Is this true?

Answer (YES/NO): YES